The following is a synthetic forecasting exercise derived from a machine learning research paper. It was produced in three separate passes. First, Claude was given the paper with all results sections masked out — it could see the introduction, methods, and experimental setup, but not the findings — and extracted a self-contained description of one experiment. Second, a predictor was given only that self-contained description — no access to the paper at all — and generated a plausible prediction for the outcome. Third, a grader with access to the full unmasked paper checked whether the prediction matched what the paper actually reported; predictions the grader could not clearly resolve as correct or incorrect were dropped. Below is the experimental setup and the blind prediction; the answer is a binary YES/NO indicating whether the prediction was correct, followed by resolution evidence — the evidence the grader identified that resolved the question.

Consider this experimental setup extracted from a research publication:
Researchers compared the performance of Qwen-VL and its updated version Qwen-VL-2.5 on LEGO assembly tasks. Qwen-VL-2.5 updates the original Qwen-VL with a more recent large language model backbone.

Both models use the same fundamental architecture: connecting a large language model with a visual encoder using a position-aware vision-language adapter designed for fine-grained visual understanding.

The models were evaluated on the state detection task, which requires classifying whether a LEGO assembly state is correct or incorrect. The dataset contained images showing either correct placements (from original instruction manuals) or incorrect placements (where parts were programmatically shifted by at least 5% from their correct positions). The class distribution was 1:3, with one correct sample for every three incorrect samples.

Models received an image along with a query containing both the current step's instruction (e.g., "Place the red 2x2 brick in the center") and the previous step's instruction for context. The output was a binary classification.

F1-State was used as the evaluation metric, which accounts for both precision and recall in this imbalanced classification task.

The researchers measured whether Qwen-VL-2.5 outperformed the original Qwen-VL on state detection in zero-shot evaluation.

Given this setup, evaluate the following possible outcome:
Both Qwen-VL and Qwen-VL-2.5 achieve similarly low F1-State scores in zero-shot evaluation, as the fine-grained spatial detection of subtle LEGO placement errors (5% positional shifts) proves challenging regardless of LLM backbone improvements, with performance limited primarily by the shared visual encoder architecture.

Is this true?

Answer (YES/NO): NO